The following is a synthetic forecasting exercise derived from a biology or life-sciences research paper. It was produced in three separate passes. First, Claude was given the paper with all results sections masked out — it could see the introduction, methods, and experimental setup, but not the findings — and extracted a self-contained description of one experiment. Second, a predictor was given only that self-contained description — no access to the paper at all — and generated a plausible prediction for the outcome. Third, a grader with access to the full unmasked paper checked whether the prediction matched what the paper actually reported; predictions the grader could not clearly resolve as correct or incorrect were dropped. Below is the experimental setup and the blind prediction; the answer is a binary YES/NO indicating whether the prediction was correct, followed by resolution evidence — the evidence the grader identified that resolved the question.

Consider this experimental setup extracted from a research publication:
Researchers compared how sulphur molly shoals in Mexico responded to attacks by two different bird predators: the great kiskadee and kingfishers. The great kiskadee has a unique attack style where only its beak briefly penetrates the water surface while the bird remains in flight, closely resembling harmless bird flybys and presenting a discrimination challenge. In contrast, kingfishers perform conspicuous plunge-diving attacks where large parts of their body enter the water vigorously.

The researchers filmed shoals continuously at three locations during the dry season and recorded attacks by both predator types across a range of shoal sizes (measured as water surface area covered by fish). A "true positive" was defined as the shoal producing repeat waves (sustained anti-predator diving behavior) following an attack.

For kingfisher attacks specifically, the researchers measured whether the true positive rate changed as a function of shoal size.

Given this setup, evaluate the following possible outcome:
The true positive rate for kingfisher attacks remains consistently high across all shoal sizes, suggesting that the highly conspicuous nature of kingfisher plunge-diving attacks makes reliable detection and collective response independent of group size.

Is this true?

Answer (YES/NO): YES